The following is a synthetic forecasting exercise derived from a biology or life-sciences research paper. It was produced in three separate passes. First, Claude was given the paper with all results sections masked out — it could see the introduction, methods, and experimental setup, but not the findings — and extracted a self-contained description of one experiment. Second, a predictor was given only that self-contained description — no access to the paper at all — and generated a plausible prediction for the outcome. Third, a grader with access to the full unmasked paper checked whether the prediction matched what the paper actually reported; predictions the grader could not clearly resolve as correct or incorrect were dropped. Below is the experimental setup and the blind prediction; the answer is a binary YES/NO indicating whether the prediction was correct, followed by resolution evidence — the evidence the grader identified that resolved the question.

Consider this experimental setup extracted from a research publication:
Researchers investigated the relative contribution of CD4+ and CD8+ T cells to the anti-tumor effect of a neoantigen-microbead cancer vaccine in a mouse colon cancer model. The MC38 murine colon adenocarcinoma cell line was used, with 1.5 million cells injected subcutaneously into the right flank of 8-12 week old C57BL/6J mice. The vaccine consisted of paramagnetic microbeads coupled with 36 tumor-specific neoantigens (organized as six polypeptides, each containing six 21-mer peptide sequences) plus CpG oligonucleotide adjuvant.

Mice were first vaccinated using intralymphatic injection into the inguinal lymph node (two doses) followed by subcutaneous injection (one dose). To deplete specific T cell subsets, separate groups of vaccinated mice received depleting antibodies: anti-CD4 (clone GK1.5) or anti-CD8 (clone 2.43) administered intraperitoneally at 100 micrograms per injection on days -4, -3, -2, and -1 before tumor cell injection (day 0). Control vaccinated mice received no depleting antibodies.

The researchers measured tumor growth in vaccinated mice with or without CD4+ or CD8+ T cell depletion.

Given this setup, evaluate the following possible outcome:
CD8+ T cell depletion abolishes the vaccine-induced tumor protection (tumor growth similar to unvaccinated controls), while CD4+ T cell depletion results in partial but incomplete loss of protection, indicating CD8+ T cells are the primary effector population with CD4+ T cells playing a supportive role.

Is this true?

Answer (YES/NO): NO